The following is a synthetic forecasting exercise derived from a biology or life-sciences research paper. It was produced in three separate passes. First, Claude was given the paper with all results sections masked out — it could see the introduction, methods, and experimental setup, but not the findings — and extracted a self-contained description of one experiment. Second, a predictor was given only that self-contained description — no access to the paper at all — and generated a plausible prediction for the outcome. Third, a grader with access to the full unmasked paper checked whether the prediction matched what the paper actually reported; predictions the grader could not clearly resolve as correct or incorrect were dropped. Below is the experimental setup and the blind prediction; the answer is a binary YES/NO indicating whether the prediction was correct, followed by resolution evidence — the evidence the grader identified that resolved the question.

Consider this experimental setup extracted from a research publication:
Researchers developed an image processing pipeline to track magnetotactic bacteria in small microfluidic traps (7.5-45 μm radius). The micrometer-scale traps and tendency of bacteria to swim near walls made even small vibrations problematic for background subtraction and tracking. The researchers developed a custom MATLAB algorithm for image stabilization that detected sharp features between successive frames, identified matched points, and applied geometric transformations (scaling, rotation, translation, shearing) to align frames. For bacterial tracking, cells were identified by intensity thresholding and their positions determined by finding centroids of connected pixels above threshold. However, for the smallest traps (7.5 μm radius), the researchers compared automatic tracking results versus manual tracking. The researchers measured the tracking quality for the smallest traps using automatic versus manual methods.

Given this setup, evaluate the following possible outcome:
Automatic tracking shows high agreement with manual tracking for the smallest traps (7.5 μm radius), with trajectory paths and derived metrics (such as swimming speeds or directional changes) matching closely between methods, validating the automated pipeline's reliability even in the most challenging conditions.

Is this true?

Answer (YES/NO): NO